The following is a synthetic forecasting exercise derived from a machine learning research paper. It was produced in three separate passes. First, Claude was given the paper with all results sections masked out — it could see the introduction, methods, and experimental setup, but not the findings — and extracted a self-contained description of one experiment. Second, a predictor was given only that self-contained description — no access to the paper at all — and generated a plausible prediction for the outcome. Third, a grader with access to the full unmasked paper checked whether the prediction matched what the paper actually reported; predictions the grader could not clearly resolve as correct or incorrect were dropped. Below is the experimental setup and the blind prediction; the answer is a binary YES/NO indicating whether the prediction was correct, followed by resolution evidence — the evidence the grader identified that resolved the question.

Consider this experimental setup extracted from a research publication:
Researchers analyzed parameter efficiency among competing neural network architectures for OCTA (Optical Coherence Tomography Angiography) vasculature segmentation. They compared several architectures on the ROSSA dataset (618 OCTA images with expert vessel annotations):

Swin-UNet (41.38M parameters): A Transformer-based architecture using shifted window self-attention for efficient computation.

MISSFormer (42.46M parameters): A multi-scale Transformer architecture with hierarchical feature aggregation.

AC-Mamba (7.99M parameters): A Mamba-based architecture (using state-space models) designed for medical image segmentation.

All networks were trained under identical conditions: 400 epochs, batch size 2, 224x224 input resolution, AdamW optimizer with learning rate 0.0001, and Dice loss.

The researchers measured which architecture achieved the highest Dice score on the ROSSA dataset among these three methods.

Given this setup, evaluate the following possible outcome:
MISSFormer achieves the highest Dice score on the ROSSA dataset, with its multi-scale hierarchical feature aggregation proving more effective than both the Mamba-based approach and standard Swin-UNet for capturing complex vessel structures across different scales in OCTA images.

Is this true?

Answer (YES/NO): NO